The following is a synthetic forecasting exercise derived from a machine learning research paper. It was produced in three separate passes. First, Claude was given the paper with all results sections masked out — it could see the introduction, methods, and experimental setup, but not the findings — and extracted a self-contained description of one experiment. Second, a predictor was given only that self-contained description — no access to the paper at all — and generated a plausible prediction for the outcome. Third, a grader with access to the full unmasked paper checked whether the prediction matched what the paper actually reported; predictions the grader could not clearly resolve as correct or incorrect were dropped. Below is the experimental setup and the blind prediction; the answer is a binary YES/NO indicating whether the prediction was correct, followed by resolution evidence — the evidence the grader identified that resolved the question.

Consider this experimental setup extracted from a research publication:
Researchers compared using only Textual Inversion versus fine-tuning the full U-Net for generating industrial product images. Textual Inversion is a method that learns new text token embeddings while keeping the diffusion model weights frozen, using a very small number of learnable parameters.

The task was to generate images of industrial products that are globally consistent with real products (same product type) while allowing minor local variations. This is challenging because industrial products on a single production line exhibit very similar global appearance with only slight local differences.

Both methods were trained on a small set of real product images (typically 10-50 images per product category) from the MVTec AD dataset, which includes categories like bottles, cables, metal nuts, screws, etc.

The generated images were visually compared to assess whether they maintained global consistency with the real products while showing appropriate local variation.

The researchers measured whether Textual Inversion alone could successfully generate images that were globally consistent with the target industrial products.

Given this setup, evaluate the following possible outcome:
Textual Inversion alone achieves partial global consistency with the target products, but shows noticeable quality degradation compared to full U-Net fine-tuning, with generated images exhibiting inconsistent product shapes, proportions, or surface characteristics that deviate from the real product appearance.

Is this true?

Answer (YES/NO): NO